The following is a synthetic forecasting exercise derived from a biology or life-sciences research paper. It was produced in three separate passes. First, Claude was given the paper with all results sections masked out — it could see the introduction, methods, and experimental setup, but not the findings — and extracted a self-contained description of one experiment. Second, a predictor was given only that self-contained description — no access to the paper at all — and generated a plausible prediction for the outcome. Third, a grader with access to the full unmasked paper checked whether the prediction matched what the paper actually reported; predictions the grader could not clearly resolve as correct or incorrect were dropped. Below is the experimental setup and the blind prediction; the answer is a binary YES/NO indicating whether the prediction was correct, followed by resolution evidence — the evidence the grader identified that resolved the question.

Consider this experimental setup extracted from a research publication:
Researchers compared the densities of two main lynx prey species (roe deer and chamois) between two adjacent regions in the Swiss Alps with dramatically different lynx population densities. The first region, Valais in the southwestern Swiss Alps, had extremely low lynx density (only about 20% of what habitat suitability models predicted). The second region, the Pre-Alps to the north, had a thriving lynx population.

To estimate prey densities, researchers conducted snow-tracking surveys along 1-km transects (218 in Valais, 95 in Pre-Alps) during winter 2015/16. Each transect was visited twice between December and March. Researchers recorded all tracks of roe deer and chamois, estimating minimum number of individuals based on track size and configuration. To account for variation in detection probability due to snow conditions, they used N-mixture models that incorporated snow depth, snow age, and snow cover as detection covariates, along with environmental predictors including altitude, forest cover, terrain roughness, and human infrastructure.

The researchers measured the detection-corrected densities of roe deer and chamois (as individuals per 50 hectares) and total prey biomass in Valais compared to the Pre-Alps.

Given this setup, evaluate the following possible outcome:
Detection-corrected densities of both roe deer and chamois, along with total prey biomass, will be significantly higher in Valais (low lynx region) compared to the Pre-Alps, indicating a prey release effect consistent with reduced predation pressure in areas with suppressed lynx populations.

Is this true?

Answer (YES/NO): YES